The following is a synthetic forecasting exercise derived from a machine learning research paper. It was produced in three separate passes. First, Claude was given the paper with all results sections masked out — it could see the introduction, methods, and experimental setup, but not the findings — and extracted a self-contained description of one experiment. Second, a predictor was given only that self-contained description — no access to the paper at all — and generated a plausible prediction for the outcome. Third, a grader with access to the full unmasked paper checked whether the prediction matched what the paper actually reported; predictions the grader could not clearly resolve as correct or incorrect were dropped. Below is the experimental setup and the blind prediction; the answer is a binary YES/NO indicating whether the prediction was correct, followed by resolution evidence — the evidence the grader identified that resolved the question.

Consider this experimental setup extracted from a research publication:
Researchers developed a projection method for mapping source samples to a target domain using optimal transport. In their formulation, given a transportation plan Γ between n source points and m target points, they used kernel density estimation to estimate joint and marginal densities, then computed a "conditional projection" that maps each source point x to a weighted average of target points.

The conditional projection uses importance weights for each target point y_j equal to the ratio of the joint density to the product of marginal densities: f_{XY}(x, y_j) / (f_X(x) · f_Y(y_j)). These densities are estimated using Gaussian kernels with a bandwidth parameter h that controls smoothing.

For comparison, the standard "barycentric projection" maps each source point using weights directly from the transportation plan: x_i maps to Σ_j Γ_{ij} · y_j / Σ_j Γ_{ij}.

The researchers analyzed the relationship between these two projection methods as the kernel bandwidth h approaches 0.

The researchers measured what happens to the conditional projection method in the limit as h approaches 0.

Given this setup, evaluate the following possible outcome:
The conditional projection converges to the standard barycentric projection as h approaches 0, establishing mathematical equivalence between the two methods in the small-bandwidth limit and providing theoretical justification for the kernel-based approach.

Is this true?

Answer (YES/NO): YES